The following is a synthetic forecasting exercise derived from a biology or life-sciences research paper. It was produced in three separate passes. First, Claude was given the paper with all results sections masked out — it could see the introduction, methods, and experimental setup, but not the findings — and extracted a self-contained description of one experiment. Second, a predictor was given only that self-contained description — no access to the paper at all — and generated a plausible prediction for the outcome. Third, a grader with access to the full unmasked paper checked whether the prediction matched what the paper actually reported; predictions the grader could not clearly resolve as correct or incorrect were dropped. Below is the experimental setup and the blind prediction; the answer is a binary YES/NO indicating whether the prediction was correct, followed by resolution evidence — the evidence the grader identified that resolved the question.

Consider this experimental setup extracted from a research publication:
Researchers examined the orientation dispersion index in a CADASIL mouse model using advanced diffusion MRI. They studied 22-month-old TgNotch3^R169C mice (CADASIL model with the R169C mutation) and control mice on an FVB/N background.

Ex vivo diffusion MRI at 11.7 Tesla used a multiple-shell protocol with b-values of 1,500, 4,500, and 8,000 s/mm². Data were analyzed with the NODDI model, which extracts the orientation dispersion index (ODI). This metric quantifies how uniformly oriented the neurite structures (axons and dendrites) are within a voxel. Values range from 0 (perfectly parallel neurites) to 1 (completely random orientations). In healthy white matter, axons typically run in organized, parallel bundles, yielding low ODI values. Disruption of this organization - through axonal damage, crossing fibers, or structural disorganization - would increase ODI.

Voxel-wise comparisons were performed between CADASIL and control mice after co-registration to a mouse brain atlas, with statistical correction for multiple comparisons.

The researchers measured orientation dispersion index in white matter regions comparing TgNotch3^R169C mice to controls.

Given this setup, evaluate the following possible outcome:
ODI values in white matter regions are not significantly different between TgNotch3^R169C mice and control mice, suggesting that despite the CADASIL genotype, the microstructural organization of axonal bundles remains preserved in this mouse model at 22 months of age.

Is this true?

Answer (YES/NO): NO